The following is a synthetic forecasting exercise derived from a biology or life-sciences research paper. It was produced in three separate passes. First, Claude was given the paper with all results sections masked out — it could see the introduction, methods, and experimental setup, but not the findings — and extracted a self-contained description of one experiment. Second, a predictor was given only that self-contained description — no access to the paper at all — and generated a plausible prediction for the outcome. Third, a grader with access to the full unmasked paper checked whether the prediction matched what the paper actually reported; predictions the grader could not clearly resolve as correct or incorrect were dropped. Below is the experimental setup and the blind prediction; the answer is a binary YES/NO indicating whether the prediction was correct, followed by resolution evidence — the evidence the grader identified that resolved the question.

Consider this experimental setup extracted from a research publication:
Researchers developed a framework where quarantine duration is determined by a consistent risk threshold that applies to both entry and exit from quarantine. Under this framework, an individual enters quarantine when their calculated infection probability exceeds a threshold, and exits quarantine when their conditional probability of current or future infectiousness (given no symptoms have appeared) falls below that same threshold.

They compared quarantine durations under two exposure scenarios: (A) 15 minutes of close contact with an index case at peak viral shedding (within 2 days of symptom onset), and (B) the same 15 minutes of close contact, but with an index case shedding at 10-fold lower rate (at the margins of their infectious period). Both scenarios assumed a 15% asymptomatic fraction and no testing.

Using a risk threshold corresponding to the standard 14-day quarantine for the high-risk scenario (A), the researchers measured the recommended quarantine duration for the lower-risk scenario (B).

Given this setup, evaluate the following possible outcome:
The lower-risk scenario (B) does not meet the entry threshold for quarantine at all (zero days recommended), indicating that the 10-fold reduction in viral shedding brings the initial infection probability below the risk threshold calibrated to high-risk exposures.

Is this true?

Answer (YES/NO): YES